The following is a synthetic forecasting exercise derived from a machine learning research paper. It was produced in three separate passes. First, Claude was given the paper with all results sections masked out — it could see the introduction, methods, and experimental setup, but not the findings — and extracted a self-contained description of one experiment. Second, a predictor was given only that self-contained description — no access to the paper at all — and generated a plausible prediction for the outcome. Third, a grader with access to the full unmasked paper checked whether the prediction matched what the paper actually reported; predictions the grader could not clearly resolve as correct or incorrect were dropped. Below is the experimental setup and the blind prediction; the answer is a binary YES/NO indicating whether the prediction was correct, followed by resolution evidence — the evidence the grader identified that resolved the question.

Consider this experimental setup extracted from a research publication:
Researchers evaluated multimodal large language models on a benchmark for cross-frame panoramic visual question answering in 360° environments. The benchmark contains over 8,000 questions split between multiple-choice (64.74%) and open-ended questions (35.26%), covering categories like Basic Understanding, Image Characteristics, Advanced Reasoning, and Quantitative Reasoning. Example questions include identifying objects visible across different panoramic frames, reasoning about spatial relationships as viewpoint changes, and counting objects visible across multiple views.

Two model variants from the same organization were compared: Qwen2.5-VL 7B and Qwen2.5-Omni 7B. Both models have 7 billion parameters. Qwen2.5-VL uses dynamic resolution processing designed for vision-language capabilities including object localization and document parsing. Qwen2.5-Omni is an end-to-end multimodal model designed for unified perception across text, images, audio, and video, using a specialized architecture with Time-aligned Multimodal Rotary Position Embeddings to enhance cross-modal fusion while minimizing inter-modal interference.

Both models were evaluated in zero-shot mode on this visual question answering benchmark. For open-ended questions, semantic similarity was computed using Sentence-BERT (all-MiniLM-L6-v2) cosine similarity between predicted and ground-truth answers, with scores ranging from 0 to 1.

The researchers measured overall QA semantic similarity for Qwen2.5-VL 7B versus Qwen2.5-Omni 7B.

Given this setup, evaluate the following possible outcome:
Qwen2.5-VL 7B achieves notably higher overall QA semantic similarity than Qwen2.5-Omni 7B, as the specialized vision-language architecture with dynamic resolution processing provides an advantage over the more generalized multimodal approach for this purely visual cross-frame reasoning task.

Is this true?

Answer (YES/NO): YES